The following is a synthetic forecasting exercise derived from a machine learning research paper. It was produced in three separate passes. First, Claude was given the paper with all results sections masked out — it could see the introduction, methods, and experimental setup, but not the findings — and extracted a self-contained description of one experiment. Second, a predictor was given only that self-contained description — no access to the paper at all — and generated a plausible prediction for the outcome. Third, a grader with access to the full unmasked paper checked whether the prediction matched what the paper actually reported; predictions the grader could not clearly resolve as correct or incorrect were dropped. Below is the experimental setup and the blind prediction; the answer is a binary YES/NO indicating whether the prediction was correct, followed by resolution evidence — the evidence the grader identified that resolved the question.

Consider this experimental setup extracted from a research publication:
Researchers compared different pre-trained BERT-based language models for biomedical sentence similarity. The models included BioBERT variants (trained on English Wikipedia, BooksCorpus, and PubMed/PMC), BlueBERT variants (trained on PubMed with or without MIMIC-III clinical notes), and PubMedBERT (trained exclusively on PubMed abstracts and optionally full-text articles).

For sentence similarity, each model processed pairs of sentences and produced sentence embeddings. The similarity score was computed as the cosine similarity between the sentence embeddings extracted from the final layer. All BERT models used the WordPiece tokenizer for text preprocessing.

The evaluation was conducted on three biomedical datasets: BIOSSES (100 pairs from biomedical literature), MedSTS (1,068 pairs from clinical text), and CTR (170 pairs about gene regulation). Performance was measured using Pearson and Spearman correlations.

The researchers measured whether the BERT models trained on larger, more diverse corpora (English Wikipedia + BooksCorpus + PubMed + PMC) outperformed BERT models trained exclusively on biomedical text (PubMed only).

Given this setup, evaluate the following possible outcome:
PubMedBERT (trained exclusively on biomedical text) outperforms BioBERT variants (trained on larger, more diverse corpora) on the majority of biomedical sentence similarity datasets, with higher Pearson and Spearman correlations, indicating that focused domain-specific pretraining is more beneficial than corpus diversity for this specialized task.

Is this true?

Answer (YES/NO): NO